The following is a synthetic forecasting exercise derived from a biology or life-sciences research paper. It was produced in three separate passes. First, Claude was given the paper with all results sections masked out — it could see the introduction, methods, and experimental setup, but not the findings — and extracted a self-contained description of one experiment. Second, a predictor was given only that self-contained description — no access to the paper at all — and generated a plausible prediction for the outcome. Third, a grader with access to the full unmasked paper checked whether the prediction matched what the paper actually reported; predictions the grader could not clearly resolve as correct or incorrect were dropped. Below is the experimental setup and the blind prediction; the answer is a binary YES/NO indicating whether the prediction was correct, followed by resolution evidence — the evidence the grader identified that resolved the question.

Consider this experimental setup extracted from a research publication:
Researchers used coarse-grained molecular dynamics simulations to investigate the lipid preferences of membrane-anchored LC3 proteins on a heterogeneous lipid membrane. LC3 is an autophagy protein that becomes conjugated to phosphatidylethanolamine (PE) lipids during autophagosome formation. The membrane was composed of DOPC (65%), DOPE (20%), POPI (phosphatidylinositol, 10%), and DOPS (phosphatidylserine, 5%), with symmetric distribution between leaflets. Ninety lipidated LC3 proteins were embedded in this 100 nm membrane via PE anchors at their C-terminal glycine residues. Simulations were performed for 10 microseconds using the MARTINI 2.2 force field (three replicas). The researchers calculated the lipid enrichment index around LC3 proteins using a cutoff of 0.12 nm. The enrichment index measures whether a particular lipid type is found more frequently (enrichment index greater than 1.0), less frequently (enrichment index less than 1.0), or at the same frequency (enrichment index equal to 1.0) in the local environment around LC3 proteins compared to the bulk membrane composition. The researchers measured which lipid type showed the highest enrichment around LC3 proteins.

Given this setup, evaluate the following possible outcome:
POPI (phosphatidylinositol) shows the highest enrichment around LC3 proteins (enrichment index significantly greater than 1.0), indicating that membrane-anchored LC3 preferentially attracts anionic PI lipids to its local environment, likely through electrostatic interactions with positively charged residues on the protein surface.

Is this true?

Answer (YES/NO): YES